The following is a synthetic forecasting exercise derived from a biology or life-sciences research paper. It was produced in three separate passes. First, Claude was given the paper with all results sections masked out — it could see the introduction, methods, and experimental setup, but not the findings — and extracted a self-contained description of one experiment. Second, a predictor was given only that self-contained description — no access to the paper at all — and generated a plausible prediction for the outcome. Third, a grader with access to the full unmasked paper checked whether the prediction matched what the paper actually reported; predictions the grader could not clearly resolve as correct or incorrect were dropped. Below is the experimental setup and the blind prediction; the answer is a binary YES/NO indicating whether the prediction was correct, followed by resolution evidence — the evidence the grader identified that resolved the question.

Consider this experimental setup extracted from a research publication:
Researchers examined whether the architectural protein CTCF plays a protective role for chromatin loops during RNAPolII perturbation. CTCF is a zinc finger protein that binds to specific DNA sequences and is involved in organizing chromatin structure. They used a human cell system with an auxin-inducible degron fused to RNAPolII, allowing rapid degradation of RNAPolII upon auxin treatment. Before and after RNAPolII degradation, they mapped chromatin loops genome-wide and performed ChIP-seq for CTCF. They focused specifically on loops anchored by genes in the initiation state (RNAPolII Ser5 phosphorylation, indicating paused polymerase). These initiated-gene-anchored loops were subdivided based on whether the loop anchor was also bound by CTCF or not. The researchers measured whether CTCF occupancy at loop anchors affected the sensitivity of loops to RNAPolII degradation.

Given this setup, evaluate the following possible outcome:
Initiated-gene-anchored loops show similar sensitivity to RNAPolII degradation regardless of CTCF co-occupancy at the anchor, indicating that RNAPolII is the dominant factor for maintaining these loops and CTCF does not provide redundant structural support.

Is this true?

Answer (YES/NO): NO